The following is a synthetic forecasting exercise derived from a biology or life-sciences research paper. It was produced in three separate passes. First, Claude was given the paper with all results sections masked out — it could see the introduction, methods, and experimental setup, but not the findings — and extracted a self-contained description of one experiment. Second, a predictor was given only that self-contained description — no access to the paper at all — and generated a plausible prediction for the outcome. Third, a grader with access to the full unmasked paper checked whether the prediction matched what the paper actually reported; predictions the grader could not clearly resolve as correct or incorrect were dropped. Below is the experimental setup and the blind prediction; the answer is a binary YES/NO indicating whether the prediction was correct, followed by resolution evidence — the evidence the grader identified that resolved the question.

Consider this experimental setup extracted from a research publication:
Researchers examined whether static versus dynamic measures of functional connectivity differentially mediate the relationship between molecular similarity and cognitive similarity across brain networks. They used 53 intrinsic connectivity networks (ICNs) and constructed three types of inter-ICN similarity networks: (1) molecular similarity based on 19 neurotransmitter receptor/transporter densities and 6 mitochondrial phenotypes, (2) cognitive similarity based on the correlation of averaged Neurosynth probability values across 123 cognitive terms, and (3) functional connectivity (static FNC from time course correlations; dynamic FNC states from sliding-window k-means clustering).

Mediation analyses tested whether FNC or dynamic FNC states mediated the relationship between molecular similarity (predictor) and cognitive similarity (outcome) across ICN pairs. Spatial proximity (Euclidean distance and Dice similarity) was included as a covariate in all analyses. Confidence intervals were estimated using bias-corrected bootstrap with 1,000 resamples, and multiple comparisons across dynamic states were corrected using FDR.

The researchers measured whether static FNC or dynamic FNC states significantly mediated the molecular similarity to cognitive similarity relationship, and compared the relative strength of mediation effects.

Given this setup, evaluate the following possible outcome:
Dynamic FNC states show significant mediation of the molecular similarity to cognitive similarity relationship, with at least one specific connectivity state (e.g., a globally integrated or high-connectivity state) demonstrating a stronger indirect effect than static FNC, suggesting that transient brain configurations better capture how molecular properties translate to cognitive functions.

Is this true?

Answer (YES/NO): NO